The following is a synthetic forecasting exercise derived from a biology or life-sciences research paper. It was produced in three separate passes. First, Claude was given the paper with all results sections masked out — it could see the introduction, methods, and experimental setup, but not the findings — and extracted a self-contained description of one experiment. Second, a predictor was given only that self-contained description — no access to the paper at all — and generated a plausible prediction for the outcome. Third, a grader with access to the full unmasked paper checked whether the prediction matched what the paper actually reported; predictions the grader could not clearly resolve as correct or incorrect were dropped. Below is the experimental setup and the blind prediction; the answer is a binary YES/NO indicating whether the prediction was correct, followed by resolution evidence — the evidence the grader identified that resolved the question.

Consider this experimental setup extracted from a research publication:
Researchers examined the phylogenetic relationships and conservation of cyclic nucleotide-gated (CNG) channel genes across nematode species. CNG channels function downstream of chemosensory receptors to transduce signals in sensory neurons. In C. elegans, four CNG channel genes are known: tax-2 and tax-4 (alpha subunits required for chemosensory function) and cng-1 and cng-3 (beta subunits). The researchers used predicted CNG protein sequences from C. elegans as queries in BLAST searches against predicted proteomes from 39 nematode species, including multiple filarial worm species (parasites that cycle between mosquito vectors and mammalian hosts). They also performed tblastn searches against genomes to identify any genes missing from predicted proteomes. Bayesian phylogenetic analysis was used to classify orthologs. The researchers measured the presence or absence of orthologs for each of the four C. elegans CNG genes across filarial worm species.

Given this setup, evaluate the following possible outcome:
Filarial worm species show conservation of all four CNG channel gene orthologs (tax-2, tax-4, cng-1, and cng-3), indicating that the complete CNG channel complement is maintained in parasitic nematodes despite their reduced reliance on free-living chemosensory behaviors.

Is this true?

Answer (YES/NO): NO